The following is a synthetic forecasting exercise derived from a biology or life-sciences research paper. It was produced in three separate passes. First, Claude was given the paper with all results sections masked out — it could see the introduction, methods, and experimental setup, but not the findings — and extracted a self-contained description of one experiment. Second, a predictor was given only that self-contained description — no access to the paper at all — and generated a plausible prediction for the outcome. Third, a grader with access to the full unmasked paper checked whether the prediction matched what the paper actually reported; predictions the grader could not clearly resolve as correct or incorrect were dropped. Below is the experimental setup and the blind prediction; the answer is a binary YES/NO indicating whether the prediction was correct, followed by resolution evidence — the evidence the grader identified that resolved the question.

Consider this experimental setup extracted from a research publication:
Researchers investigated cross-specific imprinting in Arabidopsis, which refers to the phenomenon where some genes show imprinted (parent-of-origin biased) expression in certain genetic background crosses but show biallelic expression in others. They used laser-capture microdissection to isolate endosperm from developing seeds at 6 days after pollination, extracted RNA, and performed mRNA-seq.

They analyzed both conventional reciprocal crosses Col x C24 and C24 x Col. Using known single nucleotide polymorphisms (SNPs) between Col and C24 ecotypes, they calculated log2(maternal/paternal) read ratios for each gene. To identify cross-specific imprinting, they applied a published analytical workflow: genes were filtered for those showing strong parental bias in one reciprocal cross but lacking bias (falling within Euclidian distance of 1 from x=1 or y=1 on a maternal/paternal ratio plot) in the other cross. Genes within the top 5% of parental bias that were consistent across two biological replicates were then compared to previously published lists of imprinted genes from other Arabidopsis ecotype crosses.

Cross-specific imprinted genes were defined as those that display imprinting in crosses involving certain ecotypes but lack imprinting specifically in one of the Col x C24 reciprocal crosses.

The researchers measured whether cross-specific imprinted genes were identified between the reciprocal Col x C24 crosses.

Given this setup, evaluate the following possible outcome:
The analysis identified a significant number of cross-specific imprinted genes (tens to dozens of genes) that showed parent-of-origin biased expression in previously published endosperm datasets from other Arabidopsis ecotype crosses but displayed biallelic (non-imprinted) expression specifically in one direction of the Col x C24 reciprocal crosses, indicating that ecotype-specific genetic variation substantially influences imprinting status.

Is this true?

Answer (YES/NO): NO